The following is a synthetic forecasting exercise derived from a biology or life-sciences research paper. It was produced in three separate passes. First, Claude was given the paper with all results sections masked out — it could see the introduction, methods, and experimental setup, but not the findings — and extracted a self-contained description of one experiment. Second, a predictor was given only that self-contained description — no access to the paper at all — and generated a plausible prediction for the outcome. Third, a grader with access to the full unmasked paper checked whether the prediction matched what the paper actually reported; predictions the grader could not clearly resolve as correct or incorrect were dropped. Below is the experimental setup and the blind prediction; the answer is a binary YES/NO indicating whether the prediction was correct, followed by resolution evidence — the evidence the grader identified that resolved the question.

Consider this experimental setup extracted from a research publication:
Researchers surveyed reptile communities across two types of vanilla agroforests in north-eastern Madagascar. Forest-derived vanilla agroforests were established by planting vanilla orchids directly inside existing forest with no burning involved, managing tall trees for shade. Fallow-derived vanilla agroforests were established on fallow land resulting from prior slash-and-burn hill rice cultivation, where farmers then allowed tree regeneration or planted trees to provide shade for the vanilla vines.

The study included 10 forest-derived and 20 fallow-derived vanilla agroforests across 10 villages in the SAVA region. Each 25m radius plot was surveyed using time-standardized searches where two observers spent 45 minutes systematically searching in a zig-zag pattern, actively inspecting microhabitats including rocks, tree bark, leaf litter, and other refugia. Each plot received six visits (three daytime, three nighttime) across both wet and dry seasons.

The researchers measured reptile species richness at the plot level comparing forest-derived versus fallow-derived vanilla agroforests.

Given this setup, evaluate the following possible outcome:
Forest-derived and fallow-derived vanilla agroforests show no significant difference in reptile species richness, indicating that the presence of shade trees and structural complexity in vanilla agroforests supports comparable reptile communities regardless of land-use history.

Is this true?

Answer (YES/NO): NO